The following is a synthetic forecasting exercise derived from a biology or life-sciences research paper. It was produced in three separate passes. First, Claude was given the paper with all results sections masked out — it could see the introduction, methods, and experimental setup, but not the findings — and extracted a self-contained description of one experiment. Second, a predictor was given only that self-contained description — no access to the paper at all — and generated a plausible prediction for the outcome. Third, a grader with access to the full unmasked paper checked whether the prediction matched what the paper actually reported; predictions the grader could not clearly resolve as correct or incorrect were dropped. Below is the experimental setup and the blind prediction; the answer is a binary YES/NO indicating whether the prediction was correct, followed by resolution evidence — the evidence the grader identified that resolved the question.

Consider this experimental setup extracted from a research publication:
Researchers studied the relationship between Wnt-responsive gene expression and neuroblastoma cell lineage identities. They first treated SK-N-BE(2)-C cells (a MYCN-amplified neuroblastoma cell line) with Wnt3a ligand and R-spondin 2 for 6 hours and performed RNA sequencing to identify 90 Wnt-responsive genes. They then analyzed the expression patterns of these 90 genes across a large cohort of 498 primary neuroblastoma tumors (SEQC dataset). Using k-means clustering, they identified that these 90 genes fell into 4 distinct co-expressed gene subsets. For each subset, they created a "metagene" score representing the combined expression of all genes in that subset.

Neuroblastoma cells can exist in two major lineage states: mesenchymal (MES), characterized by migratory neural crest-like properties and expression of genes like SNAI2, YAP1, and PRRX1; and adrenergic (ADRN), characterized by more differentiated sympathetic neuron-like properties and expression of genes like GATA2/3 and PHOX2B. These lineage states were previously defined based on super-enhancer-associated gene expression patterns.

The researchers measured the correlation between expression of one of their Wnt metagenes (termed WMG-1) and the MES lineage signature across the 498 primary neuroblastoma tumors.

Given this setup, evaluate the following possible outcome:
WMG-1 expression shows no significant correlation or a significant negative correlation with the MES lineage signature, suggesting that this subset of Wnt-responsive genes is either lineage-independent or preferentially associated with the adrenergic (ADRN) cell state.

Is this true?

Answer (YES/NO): NO